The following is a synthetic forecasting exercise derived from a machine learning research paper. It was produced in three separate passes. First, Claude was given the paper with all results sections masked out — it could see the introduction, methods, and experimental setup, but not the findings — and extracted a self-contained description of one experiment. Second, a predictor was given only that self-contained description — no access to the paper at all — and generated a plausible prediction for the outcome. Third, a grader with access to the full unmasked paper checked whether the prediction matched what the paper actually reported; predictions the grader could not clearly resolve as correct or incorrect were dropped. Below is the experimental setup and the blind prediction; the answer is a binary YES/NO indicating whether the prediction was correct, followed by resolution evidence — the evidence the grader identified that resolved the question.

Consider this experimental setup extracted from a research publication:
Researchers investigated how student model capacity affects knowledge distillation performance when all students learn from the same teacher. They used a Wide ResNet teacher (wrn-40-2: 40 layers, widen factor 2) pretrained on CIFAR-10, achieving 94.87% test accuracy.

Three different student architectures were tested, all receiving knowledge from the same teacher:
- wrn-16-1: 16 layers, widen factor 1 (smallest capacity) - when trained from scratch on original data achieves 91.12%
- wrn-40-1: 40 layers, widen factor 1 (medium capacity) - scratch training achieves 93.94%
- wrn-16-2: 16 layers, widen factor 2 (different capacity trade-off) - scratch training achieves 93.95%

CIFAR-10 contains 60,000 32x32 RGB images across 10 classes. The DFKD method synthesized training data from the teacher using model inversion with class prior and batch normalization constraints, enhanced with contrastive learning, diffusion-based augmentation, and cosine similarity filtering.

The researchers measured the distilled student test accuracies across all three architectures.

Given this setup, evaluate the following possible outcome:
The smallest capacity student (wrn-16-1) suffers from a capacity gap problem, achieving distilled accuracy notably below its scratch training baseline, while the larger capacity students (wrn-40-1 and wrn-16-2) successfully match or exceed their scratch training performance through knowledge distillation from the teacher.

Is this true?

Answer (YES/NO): NO